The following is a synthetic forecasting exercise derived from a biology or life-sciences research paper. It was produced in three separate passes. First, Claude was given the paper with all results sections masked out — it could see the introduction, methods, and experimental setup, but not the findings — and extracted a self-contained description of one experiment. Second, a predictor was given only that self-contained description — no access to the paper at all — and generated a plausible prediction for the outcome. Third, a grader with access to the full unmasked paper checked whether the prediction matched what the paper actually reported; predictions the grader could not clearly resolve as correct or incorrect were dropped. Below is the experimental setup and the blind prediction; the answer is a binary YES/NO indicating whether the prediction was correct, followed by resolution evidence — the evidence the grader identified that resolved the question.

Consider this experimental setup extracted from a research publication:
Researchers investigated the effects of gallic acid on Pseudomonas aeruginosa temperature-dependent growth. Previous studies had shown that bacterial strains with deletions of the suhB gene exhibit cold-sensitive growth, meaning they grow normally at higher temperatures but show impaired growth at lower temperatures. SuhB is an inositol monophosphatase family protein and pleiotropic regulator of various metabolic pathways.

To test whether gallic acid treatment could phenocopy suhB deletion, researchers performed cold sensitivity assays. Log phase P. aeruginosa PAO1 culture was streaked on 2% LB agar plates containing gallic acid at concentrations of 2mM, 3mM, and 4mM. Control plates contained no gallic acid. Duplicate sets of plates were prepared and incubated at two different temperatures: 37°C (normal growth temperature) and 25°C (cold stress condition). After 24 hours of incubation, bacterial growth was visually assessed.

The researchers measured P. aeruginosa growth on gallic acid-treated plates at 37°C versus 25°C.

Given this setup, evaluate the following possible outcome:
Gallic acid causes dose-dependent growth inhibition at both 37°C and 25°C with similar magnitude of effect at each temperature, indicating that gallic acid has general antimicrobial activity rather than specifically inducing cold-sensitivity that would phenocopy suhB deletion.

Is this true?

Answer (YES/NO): NO